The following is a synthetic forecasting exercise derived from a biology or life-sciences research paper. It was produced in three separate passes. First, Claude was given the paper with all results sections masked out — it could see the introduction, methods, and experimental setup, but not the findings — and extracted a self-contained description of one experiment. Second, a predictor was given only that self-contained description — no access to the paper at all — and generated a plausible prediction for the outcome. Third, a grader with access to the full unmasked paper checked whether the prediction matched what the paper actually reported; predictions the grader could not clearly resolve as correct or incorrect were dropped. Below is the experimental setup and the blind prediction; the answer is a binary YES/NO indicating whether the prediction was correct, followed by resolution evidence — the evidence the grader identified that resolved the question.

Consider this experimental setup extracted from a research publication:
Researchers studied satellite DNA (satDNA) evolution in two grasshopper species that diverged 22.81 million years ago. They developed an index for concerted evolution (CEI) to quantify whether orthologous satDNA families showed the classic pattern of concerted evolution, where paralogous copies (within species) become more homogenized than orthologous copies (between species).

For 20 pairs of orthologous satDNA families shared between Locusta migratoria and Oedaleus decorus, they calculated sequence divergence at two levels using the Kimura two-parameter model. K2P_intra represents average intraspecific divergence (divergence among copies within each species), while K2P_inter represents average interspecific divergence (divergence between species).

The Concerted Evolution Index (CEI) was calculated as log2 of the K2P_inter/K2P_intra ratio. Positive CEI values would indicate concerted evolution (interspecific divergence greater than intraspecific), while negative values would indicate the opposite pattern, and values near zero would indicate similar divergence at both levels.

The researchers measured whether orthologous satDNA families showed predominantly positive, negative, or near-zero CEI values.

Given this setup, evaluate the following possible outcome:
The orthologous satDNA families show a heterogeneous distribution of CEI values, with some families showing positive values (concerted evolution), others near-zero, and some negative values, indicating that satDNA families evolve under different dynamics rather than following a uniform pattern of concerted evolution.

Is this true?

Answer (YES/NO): NO